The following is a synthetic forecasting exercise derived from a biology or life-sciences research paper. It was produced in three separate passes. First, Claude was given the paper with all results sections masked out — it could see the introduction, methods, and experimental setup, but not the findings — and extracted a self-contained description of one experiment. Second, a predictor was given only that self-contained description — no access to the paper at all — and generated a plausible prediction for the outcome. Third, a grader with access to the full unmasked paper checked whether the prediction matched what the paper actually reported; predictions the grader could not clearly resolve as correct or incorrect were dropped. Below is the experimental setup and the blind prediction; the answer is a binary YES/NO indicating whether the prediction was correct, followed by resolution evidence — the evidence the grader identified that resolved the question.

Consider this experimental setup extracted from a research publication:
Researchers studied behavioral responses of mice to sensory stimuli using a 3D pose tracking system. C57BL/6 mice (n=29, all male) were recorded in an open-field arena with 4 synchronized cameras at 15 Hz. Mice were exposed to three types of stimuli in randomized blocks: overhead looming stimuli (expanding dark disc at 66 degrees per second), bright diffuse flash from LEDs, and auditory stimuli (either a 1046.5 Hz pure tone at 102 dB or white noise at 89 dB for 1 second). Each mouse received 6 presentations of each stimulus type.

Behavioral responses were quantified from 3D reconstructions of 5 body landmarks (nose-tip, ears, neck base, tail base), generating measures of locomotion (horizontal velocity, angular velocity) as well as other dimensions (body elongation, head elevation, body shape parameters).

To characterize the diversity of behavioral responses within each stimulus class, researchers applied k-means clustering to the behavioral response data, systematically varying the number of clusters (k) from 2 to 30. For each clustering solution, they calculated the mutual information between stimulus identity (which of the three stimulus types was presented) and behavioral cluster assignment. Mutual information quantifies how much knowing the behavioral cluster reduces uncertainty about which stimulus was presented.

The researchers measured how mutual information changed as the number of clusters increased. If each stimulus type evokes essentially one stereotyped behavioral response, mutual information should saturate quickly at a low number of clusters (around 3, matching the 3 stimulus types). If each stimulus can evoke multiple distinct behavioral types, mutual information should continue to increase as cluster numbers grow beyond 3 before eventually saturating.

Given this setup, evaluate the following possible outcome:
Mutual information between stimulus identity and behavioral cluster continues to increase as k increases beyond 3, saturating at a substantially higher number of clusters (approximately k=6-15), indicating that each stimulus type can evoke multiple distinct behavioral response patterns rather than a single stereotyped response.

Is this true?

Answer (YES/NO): YES